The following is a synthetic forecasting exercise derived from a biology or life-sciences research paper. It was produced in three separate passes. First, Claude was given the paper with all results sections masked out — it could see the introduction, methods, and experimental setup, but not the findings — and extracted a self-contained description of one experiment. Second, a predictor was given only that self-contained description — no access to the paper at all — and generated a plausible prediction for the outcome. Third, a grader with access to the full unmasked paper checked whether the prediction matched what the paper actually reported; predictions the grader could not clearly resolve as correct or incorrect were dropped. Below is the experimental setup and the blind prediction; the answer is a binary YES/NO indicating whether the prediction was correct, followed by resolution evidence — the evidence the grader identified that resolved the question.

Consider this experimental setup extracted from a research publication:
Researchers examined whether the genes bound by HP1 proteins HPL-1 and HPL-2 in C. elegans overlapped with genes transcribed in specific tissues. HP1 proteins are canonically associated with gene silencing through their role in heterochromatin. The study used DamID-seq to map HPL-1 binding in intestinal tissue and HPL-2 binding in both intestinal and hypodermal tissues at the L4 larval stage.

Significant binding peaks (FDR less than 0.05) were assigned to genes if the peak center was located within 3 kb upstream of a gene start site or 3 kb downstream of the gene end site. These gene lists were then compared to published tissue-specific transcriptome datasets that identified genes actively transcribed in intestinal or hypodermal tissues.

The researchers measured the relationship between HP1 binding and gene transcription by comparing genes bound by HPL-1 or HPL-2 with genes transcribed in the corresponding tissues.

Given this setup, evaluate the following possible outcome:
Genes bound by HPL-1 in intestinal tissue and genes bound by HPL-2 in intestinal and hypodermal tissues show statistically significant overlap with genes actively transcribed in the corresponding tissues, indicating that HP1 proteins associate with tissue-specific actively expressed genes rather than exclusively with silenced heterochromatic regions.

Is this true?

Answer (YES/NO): NO